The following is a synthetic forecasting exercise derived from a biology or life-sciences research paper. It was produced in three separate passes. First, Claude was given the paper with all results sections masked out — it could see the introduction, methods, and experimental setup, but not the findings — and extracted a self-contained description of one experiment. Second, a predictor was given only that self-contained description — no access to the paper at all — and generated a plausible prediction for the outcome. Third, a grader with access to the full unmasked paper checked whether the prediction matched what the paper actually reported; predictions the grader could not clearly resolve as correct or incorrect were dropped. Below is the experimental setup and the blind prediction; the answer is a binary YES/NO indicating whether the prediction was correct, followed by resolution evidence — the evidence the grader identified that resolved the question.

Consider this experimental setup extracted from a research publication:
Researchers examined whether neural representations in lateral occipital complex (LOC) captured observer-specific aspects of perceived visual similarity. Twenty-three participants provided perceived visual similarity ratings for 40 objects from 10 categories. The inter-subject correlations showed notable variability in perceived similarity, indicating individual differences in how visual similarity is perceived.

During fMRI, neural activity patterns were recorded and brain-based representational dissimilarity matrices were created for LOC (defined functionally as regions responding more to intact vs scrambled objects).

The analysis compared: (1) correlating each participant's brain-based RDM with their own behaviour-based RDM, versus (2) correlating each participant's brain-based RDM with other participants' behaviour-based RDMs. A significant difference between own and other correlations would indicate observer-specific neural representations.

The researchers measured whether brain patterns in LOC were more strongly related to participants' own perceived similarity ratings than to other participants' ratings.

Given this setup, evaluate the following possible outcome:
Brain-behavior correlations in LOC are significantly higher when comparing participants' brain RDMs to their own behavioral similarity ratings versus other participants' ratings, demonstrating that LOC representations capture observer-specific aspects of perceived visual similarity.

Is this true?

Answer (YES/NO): NO